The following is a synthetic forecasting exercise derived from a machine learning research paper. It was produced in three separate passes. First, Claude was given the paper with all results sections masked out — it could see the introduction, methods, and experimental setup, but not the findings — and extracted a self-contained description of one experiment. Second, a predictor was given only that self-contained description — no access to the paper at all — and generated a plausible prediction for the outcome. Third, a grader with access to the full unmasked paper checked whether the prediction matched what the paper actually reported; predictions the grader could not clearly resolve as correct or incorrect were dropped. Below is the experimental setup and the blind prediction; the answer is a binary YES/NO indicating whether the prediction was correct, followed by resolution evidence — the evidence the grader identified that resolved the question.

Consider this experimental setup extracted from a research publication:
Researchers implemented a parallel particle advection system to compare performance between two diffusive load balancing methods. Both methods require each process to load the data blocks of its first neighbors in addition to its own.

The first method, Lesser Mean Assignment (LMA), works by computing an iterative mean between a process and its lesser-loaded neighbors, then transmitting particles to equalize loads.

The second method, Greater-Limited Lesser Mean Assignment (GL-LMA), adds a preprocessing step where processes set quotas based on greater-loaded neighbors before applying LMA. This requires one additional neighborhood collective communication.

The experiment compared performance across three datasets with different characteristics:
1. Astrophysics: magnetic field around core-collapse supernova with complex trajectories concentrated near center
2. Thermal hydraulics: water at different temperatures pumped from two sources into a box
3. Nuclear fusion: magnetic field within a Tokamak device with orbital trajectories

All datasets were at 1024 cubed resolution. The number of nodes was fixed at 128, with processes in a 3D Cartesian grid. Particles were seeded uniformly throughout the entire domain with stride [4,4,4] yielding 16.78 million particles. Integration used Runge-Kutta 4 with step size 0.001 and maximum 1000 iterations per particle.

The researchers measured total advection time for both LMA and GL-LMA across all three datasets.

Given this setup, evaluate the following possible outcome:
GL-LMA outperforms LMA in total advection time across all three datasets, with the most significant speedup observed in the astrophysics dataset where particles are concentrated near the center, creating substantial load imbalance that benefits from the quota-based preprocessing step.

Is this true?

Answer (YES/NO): NO